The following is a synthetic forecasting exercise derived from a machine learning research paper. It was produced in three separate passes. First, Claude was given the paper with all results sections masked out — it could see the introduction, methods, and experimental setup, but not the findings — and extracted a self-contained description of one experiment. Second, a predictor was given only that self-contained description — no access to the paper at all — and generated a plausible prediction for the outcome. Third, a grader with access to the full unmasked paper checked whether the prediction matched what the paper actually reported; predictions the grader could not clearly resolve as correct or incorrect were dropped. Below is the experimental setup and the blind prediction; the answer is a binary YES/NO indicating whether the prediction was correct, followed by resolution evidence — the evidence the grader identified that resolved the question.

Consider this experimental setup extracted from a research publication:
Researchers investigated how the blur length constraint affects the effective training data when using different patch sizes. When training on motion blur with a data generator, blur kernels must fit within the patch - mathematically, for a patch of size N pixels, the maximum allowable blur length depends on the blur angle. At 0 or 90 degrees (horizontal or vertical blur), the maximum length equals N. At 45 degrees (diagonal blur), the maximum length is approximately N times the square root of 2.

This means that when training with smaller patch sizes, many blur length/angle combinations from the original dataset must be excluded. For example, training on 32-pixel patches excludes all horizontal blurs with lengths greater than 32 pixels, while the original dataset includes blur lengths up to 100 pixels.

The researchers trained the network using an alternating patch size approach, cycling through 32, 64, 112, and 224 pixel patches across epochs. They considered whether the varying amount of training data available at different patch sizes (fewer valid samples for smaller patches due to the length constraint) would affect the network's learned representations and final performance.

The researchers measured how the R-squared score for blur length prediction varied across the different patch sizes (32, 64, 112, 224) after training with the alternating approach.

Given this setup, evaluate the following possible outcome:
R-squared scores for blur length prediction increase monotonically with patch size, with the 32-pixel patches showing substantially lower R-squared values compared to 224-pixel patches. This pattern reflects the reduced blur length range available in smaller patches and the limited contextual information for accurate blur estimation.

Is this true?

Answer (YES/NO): YES